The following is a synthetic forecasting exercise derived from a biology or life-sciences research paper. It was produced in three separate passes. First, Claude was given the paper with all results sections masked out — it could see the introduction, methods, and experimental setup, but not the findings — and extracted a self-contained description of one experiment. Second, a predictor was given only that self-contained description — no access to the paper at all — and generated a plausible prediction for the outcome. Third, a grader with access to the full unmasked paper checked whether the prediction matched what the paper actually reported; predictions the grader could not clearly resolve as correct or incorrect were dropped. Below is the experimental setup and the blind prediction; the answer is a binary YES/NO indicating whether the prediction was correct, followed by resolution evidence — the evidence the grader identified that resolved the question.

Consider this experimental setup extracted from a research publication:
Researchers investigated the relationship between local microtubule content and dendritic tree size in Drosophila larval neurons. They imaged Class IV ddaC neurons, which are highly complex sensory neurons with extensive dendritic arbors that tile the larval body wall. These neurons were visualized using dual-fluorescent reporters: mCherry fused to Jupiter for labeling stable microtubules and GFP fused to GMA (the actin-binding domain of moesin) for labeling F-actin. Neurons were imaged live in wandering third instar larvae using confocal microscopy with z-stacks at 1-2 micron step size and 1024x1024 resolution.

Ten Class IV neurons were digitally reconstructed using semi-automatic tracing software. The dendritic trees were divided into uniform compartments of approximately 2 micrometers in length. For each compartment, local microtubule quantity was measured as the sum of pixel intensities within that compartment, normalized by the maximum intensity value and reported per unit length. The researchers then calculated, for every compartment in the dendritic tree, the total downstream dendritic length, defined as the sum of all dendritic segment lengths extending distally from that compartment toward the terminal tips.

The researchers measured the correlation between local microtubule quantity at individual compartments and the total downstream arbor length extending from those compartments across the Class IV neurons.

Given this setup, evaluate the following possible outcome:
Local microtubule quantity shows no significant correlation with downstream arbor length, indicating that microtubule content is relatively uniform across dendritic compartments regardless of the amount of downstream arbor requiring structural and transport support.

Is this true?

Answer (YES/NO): NO